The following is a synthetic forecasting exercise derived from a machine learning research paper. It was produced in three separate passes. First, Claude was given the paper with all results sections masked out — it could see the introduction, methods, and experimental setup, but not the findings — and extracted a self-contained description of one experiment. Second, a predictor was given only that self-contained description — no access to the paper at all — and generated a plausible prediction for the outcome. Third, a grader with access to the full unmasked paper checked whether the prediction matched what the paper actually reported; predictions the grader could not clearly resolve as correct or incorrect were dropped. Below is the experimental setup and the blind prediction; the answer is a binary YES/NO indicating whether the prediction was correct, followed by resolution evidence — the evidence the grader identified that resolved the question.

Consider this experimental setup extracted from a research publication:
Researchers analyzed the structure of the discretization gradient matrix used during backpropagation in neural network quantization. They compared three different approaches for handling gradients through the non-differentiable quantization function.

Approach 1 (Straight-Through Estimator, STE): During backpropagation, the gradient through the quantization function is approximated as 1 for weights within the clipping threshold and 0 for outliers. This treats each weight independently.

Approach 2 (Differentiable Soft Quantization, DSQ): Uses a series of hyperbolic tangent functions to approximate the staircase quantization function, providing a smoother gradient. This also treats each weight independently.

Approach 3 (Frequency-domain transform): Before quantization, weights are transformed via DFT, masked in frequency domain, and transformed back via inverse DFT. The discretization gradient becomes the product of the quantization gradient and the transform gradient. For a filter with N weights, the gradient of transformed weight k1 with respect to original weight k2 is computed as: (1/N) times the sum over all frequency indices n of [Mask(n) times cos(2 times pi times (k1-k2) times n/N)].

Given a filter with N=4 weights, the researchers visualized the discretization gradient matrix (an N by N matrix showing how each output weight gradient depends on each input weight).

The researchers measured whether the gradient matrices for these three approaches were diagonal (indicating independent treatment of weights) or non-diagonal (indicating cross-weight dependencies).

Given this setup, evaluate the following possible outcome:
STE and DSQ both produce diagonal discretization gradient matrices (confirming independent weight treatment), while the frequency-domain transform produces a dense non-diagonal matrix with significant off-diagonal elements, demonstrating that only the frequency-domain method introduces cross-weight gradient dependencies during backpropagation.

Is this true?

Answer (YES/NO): YES